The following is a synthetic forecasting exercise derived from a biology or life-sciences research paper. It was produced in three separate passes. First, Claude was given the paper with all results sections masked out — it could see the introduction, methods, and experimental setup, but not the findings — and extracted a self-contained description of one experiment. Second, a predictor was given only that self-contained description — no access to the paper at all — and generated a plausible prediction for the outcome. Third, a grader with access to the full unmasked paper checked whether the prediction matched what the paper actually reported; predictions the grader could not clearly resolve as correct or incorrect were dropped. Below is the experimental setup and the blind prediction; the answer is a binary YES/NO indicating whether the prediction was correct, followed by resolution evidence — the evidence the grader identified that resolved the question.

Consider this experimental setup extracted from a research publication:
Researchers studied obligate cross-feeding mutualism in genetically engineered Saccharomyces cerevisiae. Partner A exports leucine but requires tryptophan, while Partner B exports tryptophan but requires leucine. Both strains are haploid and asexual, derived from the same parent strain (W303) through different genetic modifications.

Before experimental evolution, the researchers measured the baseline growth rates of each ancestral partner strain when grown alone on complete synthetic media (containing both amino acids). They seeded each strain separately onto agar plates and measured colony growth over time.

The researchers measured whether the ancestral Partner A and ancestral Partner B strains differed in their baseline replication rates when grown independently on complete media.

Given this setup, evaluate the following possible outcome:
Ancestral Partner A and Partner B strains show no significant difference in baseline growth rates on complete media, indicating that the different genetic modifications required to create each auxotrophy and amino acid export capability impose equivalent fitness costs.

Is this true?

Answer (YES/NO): NO